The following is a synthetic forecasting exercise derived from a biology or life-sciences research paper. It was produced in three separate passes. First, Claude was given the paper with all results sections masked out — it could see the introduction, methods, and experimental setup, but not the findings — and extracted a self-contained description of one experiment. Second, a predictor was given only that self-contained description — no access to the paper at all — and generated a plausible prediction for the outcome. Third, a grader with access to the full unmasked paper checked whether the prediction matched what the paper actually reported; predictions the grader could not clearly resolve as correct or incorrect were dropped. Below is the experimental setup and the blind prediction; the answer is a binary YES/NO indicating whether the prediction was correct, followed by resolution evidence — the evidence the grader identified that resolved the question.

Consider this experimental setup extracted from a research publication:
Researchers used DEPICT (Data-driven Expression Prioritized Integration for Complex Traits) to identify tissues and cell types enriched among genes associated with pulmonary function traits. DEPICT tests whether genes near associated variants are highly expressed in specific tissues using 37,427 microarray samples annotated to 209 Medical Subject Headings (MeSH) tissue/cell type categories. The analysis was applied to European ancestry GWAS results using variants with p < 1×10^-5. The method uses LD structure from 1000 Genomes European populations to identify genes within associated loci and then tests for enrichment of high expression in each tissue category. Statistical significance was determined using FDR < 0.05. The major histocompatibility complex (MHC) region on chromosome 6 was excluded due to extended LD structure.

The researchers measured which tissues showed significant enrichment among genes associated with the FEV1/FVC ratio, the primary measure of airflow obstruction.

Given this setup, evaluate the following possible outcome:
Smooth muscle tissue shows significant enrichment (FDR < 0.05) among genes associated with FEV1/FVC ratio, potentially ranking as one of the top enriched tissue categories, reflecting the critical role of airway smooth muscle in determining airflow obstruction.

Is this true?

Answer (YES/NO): YES